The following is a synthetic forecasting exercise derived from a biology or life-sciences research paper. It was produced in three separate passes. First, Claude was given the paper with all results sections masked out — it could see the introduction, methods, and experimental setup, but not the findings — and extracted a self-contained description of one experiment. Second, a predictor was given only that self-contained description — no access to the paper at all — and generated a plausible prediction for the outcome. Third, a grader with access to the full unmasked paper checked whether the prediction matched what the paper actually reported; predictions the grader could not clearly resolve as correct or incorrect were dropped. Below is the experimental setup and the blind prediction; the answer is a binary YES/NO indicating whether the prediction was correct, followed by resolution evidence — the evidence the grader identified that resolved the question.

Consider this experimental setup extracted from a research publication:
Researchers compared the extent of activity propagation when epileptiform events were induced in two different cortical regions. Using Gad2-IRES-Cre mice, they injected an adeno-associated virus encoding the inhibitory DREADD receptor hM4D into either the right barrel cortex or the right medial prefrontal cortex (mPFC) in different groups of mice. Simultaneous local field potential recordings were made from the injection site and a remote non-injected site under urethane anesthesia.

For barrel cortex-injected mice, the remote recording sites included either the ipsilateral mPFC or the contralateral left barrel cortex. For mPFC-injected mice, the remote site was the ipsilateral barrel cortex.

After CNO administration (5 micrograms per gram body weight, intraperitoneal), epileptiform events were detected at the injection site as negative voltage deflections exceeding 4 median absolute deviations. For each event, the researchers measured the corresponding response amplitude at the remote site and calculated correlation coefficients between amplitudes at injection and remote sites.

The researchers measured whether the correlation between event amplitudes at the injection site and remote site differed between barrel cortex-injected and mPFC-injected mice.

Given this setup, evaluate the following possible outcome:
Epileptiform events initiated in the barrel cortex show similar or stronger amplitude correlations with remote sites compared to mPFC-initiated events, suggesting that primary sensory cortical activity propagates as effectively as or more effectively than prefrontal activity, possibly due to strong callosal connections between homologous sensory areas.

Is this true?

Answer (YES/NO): YES